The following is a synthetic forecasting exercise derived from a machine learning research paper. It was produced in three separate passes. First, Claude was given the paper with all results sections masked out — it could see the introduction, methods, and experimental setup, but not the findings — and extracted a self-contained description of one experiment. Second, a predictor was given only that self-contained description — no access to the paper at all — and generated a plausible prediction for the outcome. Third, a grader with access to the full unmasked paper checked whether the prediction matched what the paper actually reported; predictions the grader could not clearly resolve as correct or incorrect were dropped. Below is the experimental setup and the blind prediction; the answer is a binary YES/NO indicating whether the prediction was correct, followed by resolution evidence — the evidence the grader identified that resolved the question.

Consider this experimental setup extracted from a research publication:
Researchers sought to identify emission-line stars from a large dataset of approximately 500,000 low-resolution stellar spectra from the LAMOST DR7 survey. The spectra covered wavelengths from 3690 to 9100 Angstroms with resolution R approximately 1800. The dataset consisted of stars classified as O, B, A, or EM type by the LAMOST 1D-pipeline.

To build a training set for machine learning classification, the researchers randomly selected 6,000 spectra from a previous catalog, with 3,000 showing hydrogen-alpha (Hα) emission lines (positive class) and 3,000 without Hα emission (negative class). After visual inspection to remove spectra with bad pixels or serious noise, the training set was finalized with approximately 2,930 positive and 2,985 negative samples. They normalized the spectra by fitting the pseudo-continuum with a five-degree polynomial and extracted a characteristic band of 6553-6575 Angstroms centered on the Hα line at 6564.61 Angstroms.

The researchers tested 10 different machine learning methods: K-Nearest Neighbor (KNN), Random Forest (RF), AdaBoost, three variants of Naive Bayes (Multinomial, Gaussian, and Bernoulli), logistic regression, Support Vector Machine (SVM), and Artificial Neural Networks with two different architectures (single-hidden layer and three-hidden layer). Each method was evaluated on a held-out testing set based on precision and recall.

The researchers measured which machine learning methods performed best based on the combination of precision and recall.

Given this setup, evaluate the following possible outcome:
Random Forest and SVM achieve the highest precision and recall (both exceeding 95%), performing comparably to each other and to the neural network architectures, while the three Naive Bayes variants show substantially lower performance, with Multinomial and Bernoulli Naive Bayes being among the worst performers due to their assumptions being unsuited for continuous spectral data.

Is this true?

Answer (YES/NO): NO